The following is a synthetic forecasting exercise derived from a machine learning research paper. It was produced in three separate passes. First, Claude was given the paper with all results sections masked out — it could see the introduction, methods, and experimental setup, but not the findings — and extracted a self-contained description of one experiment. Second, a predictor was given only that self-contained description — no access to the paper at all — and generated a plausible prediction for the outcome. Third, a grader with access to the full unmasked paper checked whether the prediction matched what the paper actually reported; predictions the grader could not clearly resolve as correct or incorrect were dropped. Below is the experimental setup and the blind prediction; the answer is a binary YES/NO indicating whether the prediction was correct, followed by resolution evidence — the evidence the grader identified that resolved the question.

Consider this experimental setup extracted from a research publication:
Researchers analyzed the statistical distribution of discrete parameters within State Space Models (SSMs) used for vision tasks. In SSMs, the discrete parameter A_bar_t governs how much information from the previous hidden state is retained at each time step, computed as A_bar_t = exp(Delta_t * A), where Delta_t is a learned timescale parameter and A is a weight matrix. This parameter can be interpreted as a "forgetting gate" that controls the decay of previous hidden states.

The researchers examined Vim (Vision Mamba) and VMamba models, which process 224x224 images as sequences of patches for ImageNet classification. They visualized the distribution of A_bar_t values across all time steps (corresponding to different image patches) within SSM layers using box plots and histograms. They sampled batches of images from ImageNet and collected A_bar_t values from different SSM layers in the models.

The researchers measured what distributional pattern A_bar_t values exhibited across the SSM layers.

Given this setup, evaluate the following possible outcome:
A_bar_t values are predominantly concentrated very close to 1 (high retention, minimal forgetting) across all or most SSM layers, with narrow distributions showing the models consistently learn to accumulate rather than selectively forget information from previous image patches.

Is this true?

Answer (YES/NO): NO